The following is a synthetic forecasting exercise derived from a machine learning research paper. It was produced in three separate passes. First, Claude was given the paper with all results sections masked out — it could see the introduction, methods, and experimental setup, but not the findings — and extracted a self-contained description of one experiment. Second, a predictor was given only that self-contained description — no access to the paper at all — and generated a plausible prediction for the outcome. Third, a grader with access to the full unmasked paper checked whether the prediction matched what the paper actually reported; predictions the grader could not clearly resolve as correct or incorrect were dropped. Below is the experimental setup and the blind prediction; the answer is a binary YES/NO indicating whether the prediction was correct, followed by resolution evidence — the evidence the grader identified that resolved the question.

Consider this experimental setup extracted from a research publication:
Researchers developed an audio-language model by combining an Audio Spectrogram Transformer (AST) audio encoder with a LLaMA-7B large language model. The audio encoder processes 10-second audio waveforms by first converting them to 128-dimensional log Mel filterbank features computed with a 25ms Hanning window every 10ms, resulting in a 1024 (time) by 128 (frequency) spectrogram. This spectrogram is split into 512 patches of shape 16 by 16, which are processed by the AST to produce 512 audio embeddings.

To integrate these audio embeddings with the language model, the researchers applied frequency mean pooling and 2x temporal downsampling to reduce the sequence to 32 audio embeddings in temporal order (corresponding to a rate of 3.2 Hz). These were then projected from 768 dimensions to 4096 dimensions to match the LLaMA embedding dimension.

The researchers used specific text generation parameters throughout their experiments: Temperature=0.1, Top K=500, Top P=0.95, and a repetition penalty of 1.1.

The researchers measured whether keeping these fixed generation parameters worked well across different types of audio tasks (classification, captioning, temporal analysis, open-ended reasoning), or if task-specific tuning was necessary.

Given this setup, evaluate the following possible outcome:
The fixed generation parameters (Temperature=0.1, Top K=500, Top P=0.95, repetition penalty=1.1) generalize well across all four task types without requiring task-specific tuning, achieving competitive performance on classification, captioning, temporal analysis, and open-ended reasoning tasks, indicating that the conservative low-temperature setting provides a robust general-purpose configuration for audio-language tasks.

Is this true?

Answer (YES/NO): YES